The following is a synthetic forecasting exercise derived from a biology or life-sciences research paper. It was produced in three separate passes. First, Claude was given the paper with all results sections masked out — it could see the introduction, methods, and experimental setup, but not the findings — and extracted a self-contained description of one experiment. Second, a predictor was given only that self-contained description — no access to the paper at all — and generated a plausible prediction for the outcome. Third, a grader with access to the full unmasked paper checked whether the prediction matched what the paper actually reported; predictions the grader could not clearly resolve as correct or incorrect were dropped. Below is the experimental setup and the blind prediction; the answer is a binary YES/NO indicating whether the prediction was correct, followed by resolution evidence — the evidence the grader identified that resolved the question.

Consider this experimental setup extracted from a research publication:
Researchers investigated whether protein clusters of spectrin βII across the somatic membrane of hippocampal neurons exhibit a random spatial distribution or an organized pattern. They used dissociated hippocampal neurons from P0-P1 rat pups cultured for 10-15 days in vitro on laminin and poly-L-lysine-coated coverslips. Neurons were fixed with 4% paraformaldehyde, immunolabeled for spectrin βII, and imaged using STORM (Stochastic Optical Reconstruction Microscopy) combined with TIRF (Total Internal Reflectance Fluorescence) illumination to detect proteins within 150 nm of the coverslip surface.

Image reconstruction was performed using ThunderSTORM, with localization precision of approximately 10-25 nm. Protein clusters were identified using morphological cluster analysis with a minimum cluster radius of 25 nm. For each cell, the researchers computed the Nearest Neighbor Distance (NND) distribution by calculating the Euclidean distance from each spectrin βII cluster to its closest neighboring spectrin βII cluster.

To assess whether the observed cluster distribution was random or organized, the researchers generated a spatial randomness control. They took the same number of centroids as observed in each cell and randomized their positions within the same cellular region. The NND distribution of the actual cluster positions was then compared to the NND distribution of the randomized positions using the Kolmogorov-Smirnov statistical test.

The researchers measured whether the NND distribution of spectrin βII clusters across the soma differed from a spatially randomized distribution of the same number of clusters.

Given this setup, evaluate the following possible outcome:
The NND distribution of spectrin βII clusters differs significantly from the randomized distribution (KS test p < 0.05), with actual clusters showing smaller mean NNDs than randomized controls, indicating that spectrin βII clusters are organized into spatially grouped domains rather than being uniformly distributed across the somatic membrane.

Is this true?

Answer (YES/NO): YES